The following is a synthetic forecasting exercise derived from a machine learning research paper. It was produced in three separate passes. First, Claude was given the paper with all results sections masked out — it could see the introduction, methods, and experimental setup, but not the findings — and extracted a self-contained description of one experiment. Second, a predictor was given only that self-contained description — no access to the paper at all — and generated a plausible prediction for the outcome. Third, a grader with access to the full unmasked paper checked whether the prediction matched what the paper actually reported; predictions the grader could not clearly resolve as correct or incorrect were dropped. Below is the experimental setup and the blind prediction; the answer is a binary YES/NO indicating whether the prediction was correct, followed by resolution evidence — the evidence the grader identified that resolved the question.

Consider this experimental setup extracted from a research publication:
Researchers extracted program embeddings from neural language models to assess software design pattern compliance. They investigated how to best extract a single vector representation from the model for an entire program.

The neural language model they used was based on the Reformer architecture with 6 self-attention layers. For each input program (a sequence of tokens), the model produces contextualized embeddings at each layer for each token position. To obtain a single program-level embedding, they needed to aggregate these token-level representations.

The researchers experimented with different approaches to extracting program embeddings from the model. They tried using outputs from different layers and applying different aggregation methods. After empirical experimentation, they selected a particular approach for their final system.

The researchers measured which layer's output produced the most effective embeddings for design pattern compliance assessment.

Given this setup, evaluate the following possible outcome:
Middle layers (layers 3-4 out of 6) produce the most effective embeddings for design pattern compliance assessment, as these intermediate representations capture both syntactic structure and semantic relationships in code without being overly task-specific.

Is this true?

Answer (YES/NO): NO